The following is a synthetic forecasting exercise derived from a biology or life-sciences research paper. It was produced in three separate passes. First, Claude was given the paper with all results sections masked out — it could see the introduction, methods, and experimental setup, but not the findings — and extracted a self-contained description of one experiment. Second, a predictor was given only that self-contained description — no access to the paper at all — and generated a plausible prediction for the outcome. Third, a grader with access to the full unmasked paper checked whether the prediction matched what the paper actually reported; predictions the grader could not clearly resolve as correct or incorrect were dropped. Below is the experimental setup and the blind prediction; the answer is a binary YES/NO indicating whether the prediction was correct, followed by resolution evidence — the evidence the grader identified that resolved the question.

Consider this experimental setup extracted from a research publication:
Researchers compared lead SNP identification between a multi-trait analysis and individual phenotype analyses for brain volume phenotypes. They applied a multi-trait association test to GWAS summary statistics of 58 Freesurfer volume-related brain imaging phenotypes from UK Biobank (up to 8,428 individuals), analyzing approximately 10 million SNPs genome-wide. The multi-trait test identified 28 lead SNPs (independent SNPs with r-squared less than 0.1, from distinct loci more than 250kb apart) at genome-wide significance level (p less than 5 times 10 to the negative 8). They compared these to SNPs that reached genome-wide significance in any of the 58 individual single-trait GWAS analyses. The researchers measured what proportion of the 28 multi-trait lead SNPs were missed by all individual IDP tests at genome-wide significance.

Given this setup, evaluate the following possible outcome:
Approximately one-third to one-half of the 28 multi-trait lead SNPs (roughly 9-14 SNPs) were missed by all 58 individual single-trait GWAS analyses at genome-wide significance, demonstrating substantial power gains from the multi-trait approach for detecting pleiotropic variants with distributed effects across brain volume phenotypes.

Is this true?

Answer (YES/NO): YES